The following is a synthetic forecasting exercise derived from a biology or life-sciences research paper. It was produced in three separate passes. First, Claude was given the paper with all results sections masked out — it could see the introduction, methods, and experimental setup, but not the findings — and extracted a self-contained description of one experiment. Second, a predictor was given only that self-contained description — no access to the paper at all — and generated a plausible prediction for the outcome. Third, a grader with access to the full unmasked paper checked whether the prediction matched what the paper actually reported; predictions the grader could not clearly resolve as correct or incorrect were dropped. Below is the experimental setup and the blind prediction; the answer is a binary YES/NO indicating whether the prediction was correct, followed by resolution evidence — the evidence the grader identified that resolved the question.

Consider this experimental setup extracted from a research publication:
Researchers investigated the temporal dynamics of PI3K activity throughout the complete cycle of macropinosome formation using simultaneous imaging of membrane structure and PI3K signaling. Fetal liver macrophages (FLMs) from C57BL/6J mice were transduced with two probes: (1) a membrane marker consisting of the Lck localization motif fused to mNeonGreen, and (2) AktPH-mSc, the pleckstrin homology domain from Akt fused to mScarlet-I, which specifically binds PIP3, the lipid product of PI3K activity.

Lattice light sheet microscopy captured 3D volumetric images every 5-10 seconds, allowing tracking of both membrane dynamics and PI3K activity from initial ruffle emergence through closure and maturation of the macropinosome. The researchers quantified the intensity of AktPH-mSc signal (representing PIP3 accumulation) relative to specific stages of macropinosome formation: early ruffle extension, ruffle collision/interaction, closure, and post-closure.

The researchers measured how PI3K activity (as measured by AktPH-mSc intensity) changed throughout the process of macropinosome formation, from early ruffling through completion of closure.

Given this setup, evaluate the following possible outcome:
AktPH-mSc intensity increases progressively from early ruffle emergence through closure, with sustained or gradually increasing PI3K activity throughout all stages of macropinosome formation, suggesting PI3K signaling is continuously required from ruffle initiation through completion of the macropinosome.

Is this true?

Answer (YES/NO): NO